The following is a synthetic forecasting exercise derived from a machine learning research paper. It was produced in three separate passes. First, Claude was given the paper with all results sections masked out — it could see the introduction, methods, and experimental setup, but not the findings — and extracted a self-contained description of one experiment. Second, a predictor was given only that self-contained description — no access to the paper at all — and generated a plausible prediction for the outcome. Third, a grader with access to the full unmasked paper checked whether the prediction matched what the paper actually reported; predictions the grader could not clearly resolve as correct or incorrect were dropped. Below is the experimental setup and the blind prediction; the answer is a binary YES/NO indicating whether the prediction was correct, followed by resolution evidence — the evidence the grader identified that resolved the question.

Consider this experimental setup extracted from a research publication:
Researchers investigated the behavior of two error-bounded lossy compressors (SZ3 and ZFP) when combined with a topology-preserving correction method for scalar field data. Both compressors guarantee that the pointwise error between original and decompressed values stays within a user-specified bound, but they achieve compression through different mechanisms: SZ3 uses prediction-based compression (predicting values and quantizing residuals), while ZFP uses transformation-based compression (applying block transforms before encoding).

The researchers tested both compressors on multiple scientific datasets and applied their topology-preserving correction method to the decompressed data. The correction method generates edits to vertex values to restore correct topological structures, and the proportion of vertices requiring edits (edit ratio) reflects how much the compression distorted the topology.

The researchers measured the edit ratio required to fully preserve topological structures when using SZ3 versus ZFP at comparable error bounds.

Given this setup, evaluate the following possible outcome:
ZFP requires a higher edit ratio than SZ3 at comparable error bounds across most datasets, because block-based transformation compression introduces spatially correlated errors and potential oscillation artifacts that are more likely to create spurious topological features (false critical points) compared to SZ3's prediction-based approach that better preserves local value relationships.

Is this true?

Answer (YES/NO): NO